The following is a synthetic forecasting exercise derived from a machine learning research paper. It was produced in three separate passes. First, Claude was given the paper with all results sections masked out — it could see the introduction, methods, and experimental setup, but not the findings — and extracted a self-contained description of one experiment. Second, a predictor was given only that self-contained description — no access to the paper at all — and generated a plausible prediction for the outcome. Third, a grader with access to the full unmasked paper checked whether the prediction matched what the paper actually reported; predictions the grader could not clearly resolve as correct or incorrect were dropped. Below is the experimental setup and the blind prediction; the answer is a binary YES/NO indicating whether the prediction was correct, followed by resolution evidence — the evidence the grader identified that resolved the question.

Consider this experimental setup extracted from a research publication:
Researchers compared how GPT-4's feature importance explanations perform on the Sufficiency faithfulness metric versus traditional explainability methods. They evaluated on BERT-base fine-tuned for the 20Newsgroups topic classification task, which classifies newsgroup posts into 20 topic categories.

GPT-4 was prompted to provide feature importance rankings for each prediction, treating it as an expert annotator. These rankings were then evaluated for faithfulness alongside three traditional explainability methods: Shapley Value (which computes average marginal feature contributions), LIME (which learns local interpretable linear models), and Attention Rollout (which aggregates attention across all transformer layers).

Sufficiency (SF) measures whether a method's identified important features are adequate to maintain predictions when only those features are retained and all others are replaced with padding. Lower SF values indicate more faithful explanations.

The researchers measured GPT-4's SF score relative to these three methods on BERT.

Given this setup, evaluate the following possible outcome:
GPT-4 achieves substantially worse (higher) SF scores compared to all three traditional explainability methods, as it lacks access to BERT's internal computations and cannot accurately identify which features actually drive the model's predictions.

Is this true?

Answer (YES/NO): NO